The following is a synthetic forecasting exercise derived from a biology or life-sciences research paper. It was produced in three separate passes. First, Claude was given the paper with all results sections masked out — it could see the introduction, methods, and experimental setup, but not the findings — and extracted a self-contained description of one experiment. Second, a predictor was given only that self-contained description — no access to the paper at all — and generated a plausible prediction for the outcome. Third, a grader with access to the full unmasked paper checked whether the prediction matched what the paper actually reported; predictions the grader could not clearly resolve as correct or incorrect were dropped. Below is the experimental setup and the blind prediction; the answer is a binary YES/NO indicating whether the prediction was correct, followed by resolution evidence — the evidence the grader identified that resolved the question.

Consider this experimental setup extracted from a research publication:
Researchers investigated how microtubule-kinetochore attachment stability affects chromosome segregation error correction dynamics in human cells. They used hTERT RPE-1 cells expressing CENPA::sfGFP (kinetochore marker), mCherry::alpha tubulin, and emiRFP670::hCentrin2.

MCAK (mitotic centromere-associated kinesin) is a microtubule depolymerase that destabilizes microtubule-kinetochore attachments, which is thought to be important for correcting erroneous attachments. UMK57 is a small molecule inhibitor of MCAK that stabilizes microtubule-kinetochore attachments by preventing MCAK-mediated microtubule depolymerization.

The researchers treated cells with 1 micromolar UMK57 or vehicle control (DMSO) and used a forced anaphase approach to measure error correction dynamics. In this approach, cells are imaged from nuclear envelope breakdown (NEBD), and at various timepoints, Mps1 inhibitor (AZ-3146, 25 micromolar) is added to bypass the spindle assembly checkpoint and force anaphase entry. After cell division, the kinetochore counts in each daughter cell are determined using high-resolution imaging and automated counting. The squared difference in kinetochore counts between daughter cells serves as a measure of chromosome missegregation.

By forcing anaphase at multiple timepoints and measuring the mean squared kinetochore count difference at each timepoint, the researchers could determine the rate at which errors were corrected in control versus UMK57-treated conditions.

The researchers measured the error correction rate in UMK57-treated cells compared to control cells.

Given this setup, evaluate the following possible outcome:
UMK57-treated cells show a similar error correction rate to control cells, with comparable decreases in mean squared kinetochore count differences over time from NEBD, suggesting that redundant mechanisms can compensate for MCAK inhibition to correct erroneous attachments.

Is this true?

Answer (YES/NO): NO